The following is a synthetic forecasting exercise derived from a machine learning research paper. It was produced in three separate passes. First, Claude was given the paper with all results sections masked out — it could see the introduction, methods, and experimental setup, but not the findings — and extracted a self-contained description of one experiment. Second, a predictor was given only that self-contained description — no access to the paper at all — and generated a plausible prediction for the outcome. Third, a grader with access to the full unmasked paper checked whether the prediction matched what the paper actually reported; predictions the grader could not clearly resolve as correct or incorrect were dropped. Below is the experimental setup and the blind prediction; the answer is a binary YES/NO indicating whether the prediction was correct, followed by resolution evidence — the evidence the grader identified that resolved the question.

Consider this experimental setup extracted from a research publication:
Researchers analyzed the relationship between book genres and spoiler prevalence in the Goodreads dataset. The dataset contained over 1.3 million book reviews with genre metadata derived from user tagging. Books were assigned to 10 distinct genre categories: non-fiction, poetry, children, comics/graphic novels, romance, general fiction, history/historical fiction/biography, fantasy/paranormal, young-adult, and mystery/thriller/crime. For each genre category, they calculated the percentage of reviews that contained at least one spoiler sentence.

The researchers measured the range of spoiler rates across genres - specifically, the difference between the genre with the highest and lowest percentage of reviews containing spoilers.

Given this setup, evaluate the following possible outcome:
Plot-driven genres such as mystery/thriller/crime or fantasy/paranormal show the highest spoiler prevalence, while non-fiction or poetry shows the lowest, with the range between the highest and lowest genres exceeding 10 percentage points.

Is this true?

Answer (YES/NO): NO